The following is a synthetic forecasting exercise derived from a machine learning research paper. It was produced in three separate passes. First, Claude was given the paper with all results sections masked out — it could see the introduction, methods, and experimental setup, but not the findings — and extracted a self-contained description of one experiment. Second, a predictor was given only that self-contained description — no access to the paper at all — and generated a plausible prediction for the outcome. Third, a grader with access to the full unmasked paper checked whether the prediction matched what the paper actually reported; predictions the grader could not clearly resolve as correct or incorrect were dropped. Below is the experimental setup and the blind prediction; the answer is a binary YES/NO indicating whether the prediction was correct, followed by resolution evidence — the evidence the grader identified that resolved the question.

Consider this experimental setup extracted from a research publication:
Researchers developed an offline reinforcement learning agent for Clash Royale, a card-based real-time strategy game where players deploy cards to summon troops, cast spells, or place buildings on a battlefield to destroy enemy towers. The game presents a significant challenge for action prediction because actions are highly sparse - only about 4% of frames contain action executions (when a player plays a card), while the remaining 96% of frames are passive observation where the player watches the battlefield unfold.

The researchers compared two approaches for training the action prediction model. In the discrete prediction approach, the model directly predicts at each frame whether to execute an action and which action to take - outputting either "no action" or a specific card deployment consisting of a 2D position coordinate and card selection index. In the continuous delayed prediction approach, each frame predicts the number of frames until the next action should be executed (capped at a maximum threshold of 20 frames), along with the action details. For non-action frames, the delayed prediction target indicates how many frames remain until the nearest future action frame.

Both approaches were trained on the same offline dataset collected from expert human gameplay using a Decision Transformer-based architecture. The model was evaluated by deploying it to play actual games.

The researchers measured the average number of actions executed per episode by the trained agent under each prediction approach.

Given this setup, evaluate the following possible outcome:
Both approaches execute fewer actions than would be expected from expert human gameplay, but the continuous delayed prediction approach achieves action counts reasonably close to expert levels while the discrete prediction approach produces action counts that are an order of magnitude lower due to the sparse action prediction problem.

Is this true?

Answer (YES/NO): NO